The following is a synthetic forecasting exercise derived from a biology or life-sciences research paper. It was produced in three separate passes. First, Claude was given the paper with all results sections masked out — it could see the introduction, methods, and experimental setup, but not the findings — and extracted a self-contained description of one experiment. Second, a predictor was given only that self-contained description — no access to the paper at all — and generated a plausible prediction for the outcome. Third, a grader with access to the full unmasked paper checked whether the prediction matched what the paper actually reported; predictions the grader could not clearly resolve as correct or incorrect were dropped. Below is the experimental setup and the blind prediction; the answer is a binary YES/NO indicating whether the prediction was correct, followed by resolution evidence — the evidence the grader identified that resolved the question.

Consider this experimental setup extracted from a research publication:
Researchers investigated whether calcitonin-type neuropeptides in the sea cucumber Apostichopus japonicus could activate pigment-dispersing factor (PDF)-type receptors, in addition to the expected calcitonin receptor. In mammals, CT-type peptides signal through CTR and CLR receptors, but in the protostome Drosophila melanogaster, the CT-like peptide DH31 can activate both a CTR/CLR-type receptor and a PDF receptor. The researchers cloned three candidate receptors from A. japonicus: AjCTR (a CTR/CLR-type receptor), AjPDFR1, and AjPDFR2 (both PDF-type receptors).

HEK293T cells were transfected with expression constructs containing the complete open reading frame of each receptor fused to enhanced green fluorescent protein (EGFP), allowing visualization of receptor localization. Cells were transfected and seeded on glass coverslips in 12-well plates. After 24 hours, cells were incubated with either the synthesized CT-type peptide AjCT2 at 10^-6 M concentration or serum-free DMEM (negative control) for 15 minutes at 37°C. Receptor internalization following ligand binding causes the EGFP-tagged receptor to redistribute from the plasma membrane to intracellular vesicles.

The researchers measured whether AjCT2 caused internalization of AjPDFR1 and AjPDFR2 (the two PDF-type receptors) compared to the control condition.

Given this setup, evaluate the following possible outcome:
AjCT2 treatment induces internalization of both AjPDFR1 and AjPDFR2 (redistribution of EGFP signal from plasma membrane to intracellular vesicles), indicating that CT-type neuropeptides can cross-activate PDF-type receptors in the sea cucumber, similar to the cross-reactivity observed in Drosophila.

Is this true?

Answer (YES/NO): YES